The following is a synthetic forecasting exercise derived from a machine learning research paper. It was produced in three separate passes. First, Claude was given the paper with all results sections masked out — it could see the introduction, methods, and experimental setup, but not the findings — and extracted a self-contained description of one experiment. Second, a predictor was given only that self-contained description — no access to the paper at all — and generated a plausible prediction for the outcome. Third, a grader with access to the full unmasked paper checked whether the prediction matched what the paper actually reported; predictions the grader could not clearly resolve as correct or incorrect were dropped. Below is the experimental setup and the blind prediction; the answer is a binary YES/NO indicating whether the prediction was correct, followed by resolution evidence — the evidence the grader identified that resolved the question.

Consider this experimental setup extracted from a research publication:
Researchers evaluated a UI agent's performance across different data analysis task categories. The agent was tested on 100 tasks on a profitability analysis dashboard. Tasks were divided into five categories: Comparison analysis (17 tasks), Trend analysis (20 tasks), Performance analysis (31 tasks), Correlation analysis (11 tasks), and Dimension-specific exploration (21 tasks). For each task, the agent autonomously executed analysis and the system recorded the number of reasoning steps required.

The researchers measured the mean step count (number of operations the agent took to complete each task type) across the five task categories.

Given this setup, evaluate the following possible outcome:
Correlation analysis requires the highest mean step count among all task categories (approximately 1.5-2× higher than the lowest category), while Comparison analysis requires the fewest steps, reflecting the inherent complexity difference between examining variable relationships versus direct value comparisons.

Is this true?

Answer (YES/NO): NO